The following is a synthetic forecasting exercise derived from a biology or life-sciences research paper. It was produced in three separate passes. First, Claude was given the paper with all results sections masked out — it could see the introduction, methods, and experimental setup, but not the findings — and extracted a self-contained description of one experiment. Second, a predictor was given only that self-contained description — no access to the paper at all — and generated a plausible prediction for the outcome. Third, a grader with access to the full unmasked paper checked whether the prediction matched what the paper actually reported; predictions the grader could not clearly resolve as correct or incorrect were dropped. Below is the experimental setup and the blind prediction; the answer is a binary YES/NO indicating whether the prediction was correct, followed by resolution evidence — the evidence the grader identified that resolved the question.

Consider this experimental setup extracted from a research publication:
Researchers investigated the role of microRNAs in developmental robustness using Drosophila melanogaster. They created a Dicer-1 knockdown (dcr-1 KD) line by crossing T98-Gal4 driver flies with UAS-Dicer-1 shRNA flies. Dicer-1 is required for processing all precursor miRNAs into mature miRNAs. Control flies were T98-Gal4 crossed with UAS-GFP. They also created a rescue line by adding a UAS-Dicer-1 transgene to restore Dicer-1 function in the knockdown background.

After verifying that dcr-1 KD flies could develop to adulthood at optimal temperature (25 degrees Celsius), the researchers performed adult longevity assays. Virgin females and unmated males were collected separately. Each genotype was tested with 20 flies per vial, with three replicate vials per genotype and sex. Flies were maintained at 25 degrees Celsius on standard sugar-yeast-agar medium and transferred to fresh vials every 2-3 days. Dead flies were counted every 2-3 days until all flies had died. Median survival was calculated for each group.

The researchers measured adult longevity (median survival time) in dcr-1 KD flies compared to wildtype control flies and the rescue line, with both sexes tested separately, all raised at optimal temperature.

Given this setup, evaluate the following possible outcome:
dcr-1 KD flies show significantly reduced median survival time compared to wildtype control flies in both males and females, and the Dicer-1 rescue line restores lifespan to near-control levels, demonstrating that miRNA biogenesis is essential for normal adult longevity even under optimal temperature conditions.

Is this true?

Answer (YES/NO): NO